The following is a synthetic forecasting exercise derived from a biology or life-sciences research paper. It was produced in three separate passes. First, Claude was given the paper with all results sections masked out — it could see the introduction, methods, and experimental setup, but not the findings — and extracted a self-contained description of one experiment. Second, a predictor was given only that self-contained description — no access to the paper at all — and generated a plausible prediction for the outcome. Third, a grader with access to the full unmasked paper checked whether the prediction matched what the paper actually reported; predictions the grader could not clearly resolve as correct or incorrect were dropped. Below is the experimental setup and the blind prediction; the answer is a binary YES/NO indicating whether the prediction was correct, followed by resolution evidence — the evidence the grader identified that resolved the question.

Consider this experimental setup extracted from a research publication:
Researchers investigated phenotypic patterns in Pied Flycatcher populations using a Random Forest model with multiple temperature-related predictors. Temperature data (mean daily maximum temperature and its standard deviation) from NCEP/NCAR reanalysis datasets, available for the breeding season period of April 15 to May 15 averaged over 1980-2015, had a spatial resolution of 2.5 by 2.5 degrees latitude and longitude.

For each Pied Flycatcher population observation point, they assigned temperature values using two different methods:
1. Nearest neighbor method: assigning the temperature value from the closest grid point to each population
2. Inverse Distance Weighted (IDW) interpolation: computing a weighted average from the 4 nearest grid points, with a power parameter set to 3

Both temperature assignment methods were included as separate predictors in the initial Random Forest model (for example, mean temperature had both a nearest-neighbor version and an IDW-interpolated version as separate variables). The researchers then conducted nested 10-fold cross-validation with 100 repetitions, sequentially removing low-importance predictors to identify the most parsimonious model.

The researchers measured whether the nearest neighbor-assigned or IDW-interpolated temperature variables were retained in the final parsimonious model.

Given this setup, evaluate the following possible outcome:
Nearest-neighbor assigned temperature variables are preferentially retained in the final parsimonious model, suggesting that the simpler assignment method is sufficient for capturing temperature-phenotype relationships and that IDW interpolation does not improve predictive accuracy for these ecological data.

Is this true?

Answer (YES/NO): YES